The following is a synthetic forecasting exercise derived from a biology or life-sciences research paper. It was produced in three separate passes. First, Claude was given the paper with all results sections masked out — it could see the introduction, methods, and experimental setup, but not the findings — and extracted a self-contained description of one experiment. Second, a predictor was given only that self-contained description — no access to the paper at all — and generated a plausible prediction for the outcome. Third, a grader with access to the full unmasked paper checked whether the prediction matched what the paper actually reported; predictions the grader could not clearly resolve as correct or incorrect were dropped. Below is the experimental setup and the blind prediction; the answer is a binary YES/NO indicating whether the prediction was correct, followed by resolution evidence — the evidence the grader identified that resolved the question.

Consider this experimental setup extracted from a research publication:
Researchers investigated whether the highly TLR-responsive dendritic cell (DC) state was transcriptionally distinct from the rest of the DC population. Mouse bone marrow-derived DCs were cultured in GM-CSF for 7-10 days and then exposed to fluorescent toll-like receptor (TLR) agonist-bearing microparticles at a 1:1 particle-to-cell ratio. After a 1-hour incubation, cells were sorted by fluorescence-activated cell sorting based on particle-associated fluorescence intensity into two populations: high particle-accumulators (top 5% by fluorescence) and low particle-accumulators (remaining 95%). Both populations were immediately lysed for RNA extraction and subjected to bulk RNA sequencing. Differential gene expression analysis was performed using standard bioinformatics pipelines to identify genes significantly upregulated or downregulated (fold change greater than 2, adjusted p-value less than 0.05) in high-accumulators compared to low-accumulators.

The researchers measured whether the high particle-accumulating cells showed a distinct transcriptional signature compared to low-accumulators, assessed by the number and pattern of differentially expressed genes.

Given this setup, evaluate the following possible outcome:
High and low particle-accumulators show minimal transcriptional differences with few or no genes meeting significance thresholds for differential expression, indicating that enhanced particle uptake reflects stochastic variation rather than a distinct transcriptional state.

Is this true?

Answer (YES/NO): NO